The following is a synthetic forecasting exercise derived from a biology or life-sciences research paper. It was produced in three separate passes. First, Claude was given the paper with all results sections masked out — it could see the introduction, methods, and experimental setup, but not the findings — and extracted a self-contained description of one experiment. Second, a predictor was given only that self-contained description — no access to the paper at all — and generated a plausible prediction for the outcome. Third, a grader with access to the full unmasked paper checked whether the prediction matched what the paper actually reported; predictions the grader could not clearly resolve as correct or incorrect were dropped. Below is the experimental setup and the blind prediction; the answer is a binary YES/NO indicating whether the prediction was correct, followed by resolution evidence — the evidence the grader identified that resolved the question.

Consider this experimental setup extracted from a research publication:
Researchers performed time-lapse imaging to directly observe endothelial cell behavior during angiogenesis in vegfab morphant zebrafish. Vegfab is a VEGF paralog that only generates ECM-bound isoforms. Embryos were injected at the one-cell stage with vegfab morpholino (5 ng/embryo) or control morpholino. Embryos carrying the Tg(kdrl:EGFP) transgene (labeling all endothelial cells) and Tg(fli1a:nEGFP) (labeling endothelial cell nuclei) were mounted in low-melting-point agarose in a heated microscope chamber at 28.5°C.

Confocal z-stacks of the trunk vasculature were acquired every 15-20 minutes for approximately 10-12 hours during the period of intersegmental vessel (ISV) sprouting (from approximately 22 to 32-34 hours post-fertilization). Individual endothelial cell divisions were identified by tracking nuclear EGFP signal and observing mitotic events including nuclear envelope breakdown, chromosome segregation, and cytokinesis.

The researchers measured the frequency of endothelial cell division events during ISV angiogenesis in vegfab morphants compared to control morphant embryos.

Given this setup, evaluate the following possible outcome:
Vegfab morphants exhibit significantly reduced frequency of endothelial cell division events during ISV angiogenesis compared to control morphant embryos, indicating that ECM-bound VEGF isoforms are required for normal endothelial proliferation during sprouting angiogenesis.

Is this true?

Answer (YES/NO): YES